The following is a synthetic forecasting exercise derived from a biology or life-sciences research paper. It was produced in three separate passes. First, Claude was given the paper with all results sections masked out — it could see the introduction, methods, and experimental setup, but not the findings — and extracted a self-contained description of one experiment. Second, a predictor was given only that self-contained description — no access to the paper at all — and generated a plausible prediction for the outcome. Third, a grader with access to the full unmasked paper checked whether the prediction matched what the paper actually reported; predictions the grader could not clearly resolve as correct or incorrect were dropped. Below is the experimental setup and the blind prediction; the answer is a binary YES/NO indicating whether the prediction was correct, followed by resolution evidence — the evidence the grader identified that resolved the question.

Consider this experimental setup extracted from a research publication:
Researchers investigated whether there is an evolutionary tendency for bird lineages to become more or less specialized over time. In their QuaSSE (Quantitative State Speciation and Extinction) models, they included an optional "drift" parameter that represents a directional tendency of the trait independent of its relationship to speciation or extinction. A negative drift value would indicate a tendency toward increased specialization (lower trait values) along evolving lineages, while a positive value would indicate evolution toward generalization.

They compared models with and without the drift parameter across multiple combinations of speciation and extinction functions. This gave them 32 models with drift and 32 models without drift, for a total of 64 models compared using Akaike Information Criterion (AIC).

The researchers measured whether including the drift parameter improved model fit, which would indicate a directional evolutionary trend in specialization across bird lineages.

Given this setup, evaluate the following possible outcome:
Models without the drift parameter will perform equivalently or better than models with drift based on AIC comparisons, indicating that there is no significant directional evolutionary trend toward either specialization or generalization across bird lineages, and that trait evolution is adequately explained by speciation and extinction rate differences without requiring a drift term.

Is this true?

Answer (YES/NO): NO